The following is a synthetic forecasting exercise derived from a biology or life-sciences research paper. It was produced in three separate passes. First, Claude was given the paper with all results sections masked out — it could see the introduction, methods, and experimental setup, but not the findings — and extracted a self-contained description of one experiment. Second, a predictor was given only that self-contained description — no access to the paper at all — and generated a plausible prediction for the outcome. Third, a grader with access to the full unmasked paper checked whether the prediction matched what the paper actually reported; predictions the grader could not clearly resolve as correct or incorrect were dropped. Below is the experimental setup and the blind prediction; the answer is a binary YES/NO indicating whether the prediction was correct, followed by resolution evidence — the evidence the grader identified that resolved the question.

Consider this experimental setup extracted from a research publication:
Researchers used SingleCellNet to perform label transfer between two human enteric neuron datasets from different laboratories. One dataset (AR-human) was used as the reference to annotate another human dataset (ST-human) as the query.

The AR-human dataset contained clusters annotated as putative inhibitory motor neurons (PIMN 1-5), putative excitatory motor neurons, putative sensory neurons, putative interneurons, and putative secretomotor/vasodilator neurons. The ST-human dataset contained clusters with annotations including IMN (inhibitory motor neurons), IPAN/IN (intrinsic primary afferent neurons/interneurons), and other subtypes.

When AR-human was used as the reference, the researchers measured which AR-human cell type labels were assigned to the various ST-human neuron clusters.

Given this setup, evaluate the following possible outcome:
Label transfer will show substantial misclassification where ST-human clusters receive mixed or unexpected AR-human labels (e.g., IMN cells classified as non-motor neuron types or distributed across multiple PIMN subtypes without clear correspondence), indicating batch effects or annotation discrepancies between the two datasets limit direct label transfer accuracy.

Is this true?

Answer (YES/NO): YES